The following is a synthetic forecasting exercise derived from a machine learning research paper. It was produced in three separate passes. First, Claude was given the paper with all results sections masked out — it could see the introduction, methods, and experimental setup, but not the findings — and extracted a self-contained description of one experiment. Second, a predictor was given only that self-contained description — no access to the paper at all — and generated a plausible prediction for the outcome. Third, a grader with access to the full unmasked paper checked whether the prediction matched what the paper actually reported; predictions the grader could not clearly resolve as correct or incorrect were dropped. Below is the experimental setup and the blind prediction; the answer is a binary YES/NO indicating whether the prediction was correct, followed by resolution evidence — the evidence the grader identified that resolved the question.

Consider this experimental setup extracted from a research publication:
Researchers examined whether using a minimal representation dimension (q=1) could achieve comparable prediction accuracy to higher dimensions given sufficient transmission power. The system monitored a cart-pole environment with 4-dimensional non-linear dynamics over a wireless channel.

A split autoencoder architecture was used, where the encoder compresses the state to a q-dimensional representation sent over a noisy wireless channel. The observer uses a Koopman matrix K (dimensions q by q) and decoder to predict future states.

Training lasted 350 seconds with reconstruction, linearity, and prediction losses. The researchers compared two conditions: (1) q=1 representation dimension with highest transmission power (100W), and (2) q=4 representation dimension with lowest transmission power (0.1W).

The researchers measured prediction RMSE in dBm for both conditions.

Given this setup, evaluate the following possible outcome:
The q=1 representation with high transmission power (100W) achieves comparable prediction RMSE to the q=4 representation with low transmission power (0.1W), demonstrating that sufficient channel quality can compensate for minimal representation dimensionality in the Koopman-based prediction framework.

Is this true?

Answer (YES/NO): NO